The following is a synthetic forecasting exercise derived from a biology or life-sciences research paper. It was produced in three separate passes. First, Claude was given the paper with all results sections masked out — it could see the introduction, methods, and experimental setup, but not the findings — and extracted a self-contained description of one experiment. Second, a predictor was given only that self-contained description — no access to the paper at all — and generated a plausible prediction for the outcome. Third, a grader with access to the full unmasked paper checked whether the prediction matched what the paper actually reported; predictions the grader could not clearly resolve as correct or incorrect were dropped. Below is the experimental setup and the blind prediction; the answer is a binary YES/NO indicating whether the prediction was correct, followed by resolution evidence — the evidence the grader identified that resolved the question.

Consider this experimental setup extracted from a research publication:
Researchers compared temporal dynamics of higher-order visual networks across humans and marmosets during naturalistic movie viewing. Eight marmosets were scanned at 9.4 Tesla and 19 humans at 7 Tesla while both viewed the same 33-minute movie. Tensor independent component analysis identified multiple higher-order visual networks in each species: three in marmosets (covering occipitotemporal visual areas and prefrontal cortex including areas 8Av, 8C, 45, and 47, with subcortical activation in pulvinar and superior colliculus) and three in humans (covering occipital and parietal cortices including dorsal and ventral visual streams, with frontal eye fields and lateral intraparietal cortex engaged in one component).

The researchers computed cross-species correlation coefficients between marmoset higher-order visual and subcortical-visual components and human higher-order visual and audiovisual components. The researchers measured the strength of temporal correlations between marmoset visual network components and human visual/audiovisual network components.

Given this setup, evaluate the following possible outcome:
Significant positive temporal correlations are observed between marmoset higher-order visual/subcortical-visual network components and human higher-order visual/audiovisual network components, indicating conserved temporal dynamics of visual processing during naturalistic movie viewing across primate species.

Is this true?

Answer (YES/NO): YES